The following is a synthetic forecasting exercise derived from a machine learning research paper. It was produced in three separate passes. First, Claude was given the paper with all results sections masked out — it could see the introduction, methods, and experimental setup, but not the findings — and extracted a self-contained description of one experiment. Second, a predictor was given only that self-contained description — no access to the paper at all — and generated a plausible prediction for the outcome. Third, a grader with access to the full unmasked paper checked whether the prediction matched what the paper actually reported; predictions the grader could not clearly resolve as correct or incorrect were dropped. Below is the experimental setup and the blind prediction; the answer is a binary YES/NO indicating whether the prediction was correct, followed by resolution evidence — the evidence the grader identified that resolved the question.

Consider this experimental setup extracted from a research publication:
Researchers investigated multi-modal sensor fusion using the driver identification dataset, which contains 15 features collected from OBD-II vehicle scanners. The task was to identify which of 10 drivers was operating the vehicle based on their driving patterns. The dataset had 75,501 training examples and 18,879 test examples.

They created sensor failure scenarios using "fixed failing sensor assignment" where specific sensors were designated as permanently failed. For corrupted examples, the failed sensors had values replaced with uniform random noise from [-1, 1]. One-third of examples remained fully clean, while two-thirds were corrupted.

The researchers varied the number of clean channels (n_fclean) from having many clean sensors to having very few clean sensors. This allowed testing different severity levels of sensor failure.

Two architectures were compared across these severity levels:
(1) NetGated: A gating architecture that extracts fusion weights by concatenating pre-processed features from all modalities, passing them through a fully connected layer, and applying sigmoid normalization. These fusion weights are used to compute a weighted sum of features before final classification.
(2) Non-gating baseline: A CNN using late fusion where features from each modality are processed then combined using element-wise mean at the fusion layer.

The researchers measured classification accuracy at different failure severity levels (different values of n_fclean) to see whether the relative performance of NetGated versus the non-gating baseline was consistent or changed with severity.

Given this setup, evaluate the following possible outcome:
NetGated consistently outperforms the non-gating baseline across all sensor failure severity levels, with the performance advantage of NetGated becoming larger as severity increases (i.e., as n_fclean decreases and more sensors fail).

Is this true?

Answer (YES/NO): NO